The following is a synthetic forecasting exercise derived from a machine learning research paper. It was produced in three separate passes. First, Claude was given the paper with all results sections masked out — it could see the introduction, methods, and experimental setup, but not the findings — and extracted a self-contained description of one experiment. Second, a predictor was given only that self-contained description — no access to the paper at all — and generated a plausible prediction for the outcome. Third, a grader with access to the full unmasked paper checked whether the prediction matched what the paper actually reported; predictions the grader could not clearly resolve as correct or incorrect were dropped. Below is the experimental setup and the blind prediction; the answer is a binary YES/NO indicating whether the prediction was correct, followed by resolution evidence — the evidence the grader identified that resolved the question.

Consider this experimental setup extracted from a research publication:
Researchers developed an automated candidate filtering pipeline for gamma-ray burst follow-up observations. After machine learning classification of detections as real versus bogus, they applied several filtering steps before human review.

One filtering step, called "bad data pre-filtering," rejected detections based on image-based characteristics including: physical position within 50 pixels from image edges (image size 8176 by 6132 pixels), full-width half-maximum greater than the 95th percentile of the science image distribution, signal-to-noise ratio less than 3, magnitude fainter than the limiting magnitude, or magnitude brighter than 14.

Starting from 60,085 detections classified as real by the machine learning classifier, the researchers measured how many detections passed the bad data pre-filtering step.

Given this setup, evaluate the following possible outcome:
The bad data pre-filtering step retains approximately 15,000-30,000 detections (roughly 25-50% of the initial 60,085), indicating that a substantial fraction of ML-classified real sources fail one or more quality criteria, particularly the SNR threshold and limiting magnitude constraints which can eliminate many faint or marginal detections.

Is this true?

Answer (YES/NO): NO